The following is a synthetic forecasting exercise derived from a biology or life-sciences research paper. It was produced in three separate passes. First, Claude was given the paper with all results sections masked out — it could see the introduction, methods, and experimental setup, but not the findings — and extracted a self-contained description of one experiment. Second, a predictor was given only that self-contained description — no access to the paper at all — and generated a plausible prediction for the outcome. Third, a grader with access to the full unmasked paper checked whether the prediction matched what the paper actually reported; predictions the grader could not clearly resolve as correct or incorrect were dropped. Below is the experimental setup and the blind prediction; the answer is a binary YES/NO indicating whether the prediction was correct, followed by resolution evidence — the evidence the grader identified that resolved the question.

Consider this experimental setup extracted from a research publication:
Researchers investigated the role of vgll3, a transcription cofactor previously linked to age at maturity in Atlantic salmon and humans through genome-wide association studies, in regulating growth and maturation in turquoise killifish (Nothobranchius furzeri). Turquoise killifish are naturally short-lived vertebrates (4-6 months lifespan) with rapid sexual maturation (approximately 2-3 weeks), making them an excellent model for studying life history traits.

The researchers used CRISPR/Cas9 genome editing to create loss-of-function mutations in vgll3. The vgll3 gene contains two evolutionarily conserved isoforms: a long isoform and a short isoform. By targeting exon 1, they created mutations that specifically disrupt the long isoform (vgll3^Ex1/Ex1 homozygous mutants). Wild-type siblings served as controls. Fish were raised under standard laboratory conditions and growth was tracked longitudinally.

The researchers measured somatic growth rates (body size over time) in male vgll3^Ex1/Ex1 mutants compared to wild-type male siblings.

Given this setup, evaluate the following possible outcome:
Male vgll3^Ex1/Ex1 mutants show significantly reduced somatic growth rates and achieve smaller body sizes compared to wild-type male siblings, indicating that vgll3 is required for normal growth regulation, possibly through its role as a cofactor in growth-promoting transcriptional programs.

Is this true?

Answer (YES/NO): NO